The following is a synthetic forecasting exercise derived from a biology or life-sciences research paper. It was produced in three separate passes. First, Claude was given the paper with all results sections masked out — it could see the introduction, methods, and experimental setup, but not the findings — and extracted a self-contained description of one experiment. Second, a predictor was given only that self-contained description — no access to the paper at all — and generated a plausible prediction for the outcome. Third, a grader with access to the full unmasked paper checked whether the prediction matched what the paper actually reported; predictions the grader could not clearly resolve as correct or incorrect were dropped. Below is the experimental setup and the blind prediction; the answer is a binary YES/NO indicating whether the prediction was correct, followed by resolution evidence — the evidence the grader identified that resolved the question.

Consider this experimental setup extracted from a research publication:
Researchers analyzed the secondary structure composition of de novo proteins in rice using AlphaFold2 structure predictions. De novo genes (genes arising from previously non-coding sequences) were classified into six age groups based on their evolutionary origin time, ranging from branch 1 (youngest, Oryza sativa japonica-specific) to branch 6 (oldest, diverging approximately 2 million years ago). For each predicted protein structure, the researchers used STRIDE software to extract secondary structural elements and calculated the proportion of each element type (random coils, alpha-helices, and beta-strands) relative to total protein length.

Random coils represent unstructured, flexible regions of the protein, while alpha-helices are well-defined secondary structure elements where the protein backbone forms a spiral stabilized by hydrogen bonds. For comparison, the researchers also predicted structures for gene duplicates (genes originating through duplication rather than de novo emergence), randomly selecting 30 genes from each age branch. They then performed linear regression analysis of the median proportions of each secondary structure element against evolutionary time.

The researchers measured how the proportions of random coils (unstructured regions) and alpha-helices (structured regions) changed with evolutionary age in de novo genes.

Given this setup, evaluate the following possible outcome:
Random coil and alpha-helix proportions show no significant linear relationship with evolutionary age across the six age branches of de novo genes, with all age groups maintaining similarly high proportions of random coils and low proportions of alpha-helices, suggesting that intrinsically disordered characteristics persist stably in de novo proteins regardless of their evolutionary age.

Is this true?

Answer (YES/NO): NO